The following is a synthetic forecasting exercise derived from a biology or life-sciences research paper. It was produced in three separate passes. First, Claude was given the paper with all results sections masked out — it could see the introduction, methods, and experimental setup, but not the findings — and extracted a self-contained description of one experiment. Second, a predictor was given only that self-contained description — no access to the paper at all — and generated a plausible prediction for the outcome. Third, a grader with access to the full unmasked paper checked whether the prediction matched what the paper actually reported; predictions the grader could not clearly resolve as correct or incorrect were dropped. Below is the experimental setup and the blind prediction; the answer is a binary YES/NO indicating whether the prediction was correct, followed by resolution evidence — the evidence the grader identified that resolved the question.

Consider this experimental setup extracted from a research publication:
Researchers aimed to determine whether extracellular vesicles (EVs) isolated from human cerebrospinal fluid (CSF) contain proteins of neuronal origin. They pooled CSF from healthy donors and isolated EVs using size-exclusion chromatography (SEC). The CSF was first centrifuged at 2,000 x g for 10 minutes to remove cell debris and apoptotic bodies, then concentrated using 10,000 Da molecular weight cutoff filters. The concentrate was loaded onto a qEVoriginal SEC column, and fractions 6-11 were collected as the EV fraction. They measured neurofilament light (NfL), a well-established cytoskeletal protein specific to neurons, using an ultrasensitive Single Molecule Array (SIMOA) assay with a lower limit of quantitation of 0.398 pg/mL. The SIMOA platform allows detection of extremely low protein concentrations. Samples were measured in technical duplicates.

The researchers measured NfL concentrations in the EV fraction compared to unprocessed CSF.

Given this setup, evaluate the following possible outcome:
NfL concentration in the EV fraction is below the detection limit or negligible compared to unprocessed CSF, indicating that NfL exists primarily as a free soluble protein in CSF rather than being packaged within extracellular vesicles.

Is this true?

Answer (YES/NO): NO